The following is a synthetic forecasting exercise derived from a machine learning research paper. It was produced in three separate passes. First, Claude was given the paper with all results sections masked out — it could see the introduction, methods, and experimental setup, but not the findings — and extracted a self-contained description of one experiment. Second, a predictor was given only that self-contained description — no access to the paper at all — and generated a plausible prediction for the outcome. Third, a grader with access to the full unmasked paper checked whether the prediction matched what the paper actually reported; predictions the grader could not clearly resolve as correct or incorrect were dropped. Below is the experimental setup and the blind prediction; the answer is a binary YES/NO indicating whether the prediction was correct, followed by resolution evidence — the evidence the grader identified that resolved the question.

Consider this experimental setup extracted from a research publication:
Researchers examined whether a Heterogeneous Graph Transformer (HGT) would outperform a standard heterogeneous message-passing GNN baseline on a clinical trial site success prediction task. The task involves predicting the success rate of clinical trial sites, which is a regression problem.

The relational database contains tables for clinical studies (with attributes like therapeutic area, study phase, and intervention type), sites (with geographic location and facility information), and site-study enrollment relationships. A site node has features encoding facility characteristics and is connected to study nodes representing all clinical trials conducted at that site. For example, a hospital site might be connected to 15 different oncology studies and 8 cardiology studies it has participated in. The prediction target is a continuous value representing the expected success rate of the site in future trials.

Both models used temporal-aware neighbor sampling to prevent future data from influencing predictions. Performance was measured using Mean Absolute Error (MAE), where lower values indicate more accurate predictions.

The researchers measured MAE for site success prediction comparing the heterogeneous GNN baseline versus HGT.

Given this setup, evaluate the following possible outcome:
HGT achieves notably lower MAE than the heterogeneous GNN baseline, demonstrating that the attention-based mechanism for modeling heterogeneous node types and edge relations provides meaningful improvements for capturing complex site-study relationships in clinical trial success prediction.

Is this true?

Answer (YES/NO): NO